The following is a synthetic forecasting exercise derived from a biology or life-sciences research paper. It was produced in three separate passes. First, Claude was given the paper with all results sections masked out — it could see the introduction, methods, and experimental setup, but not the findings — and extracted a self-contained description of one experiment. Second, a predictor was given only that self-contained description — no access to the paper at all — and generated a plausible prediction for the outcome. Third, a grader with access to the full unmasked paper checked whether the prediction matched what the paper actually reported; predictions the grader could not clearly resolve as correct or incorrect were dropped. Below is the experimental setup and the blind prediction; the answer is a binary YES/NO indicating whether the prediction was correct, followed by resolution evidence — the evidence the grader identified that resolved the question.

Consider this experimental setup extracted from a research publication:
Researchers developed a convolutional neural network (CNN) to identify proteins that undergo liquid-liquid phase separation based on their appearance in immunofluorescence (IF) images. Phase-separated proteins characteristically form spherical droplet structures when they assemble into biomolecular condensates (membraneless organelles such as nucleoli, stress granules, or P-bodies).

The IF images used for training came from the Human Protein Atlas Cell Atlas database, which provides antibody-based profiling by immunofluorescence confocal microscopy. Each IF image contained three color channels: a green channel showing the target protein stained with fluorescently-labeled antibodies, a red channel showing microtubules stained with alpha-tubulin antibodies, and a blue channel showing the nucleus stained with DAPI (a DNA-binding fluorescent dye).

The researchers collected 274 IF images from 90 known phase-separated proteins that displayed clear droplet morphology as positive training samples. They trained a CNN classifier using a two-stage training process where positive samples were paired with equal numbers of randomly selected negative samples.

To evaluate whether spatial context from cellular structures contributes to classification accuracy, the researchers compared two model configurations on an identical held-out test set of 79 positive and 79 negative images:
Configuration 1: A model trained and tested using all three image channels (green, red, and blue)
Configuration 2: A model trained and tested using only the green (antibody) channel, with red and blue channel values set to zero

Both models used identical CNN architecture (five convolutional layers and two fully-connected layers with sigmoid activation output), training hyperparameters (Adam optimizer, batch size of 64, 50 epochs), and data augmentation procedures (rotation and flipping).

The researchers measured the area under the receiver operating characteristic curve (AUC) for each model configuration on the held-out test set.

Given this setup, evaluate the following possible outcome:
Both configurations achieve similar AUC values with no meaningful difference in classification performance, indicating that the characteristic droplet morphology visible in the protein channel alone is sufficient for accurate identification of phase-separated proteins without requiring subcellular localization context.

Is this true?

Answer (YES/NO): YES